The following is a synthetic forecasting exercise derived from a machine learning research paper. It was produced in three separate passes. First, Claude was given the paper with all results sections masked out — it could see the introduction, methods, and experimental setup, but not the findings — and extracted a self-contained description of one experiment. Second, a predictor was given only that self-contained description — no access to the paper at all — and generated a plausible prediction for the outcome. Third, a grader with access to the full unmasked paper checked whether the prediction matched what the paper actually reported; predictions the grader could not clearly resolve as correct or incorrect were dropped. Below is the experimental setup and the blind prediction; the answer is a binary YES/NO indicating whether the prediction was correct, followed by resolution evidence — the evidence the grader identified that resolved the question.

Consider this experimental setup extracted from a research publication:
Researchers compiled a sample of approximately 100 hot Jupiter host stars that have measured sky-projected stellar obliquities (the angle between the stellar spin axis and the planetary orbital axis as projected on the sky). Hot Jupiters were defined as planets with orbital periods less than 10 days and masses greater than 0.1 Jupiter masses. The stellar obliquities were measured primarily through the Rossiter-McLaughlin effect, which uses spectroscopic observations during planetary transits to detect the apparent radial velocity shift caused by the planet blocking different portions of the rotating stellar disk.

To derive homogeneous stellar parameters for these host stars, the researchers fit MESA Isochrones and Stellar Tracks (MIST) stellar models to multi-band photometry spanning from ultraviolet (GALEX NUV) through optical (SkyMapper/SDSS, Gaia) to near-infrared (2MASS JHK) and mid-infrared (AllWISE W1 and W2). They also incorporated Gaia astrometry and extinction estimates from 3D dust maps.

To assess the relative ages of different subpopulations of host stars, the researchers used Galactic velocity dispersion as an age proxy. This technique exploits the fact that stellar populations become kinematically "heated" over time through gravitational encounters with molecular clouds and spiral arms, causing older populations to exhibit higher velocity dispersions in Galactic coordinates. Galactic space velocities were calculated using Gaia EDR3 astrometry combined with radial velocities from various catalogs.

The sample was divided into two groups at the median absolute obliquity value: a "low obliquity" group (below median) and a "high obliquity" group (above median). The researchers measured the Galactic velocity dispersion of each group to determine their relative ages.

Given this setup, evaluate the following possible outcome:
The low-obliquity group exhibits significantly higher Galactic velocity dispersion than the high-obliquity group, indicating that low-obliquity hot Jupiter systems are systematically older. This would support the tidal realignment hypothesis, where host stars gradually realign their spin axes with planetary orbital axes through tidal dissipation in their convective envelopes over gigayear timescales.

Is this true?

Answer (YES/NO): NO